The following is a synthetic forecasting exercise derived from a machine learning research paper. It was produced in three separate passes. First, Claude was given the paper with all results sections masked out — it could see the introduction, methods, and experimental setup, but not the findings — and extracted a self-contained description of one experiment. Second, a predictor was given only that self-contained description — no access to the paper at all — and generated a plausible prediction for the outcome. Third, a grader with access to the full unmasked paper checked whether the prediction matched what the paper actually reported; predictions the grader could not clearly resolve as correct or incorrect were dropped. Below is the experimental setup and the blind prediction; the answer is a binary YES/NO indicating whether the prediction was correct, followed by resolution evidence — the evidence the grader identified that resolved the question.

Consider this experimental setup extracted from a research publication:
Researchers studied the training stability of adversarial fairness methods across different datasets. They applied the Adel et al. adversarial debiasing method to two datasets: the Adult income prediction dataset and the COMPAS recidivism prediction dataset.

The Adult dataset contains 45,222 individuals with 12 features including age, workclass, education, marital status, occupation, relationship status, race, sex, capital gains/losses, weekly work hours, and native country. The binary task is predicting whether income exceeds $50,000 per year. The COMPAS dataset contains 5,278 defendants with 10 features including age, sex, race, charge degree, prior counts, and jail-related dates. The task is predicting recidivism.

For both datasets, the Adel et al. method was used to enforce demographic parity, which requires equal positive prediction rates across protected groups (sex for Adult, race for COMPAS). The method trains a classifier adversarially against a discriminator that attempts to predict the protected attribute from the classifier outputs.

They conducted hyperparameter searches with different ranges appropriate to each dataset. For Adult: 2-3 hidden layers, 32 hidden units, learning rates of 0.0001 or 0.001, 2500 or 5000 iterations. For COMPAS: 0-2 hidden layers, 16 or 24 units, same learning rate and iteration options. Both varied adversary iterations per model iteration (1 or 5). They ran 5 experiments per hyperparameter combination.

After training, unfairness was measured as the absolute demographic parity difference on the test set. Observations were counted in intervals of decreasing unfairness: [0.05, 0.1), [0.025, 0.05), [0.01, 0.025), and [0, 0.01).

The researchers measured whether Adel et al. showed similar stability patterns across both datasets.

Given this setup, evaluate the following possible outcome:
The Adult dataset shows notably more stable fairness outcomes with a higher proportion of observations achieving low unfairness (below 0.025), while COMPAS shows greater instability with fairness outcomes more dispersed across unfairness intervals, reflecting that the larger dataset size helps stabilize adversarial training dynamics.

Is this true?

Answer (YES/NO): NO